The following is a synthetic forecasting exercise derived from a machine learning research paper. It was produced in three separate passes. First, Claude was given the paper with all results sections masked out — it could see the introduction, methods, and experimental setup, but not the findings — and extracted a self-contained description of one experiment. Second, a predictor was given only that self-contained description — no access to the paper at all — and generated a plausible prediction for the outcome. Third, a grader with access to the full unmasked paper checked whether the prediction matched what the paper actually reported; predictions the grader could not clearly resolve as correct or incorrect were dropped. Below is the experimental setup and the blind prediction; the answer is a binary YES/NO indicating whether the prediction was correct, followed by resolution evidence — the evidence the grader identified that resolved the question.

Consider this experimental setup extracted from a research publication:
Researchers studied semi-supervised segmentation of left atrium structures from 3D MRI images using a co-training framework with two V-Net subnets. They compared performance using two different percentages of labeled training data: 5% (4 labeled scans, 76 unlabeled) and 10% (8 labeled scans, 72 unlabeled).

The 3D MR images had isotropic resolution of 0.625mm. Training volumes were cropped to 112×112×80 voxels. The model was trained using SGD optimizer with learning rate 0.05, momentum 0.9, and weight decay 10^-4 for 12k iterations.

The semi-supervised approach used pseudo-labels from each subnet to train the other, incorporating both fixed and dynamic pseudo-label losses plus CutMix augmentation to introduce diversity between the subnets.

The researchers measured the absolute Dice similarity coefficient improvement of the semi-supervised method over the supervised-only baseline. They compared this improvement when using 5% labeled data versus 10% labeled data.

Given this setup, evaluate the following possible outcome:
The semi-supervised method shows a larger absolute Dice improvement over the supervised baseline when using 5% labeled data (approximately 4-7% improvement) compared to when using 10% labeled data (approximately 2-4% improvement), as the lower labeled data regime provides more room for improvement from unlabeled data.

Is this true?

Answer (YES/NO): NO